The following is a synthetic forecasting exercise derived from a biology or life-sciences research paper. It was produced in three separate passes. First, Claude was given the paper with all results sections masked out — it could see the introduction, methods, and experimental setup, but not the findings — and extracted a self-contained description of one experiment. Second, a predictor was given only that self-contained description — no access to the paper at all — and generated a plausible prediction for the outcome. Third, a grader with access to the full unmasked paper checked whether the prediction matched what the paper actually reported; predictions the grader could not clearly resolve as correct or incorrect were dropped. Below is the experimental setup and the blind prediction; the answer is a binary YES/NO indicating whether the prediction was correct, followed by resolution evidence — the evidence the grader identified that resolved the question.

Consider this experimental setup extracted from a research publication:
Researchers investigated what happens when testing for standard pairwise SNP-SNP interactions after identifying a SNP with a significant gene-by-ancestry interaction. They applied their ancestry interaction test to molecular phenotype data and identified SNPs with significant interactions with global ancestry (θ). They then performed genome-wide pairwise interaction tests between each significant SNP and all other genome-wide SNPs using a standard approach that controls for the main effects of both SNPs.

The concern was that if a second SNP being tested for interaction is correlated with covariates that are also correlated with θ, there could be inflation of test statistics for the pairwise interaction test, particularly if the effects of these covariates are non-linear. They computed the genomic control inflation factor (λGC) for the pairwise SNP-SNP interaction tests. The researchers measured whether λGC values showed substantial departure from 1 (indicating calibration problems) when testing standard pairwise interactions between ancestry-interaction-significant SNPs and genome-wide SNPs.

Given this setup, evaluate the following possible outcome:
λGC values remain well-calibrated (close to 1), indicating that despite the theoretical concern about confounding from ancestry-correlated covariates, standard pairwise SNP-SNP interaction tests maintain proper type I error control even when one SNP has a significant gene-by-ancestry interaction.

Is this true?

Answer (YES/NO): NO